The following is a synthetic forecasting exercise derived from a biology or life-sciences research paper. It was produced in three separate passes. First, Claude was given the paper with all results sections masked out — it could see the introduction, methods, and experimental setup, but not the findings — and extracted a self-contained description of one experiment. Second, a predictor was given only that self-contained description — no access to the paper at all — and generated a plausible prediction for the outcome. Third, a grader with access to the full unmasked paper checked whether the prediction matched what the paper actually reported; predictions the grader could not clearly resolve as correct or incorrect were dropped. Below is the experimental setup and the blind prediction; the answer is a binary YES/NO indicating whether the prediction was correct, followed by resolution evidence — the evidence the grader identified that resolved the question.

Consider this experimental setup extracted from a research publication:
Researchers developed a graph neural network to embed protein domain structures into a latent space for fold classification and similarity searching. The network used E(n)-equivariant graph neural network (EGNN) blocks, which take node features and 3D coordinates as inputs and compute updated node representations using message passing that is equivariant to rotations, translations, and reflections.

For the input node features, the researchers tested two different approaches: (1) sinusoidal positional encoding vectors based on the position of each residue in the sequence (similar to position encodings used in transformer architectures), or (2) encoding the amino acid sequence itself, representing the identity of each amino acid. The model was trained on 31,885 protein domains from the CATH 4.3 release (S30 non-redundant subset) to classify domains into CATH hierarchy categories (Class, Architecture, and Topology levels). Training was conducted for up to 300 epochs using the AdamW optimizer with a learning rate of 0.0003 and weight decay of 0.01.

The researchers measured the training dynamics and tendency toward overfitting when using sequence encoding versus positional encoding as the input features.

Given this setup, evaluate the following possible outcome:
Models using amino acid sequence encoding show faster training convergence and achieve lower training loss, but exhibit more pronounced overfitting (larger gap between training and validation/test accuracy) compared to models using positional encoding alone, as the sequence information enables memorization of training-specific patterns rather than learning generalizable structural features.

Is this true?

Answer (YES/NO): YES